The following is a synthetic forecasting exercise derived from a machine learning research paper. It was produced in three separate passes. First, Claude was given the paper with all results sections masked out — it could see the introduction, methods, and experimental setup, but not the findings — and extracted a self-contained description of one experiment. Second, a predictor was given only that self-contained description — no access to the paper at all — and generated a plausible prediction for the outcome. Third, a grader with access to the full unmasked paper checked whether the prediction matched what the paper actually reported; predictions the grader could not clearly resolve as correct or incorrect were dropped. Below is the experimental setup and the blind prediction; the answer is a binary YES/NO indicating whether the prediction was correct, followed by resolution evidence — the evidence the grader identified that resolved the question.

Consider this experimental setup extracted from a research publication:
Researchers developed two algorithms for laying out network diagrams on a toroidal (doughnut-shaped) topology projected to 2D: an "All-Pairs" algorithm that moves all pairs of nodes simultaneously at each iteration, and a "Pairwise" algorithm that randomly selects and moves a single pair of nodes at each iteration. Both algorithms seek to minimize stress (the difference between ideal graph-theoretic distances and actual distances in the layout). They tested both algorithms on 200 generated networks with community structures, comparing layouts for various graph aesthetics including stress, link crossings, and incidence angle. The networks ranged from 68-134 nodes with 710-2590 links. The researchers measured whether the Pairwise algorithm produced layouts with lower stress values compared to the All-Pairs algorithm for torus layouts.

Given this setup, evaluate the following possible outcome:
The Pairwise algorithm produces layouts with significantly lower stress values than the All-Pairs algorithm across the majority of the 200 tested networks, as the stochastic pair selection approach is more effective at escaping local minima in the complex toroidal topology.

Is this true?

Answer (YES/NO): YES